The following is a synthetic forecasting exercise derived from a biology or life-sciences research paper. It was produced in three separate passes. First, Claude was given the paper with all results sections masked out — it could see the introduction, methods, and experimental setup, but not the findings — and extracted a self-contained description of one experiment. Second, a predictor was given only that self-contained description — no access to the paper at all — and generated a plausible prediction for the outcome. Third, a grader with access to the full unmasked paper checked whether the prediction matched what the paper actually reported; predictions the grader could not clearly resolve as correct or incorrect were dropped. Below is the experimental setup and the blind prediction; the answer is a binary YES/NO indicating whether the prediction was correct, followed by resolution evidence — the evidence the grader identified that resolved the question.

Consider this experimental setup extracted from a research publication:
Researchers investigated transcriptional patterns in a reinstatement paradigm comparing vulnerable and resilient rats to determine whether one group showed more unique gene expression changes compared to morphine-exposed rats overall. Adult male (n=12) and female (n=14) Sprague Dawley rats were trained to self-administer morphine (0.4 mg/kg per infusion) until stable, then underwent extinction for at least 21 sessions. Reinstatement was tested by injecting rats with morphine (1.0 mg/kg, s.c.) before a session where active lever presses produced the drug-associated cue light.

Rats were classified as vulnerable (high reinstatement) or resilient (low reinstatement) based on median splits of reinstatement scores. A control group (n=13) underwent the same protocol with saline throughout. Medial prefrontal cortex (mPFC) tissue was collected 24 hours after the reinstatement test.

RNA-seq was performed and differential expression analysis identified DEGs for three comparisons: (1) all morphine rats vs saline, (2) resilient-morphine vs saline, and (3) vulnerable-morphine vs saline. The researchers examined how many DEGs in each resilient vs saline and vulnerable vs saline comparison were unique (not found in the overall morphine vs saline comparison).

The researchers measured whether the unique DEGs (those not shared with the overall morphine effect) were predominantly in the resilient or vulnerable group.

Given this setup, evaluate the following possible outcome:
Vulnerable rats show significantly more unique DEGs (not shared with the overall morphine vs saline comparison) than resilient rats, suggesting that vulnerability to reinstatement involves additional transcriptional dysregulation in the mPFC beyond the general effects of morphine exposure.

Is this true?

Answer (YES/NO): NO